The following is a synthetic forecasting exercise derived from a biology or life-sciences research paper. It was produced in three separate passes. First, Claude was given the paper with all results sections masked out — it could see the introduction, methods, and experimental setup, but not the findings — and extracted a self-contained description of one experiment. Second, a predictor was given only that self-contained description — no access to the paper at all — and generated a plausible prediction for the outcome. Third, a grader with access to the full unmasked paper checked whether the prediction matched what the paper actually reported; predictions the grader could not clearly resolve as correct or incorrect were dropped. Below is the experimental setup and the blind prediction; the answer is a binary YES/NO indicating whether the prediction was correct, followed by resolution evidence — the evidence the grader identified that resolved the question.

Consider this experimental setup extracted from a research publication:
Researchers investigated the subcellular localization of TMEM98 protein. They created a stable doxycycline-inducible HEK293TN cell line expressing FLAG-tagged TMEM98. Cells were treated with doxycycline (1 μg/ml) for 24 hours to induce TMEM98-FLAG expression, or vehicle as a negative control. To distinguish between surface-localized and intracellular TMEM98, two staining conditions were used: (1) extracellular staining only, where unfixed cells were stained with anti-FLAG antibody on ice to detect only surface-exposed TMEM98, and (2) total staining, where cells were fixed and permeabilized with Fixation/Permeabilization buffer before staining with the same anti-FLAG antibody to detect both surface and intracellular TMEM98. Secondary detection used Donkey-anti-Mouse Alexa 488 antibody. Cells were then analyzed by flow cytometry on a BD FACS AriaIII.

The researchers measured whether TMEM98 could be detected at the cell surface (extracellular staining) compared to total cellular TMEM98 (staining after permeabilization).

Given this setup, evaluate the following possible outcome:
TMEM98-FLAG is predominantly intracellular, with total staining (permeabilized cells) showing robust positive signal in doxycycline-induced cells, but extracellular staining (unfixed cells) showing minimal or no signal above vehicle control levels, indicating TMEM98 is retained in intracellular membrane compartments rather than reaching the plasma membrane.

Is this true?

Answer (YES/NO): NO